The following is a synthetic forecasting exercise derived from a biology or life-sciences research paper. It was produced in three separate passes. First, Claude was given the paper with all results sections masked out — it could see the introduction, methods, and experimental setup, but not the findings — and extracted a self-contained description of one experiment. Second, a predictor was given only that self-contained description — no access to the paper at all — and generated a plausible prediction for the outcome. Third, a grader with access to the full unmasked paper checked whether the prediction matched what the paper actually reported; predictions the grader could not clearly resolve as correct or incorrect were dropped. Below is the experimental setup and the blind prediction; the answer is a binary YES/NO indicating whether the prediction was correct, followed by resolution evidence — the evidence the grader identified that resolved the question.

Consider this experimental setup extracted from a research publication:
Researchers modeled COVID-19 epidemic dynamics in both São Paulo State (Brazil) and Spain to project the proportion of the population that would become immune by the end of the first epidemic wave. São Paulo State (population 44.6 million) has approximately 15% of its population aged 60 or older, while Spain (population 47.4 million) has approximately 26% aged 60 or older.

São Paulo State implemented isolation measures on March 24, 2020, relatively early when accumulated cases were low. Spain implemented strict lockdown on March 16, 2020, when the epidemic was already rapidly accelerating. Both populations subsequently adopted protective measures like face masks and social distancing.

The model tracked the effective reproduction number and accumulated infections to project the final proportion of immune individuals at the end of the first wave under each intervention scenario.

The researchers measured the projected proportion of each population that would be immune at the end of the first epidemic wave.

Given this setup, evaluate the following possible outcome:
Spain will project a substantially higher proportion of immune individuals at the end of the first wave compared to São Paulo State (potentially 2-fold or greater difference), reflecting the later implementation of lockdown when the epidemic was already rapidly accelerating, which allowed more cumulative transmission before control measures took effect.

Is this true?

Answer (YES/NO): NO